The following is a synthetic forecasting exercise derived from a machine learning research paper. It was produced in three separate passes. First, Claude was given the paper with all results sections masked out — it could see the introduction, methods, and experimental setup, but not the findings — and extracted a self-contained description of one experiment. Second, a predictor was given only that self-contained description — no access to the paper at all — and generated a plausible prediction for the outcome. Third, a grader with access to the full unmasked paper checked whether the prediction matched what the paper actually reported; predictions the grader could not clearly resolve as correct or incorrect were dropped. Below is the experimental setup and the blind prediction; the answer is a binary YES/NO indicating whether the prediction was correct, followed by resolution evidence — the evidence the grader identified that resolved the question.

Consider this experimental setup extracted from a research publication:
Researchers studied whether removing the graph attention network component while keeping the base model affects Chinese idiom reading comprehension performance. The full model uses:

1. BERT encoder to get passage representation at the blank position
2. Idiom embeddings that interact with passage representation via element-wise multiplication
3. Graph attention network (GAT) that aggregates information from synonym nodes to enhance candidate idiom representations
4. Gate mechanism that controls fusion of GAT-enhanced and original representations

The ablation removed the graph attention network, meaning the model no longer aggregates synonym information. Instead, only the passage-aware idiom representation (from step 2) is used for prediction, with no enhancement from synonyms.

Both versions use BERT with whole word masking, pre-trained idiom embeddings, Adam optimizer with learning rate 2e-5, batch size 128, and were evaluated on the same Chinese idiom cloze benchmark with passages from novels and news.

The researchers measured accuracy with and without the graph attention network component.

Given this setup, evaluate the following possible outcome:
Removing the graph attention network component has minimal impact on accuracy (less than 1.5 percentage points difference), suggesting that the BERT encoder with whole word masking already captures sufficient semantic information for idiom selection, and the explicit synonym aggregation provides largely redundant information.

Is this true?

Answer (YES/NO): NO